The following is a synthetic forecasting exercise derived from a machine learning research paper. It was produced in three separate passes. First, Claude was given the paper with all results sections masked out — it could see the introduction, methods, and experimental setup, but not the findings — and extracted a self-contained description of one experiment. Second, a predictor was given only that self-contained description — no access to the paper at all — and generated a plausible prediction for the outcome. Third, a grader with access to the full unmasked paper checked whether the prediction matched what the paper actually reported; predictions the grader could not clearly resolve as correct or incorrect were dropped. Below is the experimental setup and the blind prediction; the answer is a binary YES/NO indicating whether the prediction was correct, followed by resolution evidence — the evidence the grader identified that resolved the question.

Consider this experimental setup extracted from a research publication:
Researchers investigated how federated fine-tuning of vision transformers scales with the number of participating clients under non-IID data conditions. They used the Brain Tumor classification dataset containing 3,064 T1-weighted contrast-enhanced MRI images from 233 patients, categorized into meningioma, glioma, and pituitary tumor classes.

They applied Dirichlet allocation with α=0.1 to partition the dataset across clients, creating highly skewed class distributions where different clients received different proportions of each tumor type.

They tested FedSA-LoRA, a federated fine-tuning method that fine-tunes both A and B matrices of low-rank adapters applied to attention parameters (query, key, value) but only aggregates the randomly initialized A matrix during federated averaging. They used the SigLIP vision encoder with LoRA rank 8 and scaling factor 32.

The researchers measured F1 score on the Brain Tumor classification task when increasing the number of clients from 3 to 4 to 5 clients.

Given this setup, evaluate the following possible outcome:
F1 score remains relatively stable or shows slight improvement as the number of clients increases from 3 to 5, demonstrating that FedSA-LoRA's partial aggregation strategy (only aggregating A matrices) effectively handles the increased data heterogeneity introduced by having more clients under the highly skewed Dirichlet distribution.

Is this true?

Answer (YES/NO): NO